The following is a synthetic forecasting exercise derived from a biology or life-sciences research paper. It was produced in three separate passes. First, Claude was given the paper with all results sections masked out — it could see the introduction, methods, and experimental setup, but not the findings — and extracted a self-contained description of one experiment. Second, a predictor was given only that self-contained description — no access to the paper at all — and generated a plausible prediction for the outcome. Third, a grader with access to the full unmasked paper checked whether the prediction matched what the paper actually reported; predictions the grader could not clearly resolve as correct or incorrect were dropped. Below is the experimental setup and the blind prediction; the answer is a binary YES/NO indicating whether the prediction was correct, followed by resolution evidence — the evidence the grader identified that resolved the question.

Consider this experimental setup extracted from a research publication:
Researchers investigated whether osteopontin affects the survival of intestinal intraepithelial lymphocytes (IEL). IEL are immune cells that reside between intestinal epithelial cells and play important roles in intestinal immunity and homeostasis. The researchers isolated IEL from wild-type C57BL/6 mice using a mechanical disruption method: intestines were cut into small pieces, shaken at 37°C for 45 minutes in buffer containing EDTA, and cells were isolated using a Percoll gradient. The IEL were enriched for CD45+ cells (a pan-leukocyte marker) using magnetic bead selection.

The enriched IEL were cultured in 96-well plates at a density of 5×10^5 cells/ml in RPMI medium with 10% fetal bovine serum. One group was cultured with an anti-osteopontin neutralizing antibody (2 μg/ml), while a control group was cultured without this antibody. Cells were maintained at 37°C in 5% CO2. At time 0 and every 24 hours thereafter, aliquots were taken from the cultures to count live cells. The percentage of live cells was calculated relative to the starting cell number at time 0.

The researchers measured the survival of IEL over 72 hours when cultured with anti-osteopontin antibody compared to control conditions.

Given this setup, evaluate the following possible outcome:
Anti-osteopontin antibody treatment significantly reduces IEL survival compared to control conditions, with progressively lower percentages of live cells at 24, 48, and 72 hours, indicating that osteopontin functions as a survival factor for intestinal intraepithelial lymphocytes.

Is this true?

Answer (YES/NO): NO